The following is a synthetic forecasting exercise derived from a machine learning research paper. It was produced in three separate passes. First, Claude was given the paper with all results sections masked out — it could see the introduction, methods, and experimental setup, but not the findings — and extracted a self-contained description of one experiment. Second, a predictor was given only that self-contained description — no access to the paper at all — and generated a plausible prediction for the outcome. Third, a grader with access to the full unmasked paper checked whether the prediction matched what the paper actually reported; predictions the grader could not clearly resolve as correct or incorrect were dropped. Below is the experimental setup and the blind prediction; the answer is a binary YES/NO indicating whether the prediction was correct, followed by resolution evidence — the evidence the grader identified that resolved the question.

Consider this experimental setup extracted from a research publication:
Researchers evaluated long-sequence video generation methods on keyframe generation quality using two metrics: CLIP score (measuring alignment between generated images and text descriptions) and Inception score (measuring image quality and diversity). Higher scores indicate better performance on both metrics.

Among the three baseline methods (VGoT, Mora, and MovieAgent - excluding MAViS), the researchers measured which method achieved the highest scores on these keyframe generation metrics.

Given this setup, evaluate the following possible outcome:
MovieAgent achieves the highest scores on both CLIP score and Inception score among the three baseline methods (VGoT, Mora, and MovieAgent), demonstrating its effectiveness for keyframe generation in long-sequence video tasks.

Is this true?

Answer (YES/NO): NO